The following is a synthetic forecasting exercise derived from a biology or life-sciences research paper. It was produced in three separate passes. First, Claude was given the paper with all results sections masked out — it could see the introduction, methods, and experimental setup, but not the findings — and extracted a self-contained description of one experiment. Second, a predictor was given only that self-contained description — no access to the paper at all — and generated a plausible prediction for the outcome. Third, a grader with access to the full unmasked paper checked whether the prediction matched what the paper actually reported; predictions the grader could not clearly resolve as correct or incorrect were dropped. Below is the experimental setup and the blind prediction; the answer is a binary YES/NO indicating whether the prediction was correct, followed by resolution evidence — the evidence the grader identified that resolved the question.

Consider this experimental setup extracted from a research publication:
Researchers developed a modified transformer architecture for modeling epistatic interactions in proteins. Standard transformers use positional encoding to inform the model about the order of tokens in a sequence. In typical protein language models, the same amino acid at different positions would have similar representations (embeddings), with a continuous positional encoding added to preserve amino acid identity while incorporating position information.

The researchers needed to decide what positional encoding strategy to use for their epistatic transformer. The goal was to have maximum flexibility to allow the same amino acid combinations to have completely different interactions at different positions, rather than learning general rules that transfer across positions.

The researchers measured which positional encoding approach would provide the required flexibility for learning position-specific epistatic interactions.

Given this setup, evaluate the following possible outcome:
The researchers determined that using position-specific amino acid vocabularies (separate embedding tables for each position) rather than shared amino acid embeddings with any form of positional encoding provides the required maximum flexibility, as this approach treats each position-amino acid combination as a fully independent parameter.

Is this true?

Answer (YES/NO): NO